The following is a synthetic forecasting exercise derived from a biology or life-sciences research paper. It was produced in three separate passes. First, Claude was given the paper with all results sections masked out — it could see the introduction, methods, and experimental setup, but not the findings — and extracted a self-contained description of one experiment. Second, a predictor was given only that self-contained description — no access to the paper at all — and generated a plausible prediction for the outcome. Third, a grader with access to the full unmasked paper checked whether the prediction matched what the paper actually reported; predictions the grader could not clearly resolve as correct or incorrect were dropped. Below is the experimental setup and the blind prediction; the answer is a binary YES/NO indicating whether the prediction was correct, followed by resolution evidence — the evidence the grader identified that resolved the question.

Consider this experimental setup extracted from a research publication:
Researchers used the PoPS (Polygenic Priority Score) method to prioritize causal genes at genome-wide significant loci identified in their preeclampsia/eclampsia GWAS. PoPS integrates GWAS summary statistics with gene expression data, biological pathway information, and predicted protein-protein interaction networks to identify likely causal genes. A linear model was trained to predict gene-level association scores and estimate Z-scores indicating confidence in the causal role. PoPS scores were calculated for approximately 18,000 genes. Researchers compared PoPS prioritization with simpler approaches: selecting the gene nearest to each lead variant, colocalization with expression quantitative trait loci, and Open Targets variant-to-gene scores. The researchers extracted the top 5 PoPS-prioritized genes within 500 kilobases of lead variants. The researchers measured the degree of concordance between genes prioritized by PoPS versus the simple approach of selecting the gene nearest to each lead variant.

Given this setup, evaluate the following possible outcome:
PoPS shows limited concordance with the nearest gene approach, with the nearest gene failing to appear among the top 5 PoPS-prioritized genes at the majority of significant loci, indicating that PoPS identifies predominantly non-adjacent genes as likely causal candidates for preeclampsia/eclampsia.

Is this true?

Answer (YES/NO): NO